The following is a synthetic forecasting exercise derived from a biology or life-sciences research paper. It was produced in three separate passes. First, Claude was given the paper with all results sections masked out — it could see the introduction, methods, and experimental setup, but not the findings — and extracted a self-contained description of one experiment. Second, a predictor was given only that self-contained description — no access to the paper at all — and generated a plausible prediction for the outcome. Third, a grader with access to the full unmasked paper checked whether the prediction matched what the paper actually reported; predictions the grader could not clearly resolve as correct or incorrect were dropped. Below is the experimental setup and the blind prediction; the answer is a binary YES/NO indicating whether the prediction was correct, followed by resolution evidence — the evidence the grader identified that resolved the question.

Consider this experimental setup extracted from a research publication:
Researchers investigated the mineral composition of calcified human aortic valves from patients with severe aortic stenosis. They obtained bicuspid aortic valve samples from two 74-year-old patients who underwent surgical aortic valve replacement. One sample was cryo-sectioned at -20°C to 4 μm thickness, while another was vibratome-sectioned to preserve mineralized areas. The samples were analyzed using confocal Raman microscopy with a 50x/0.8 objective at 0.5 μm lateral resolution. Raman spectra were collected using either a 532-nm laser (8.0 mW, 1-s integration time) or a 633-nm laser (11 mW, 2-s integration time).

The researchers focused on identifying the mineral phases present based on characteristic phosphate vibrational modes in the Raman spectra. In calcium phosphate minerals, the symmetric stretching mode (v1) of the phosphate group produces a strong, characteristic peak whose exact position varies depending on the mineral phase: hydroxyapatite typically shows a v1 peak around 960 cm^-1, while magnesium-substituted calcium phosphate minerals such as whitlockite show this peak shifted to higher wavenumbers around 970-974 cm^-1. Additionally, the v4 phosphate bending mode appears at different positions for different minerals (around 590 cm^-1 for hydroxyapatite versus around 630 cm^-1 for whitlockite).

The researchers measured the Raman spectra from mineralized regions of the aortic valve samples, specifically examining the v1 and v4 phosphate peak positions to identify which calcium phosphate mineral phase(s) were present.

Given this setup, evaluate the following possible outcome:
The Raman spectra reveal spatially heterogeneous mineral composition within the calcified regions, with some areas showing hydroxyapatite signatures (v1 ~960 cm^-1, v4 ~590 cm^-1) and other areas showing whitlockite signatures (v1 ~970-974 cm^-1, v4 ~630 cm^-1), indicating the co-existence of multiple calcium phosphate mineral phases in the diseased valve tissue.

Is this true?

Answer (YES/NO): YES